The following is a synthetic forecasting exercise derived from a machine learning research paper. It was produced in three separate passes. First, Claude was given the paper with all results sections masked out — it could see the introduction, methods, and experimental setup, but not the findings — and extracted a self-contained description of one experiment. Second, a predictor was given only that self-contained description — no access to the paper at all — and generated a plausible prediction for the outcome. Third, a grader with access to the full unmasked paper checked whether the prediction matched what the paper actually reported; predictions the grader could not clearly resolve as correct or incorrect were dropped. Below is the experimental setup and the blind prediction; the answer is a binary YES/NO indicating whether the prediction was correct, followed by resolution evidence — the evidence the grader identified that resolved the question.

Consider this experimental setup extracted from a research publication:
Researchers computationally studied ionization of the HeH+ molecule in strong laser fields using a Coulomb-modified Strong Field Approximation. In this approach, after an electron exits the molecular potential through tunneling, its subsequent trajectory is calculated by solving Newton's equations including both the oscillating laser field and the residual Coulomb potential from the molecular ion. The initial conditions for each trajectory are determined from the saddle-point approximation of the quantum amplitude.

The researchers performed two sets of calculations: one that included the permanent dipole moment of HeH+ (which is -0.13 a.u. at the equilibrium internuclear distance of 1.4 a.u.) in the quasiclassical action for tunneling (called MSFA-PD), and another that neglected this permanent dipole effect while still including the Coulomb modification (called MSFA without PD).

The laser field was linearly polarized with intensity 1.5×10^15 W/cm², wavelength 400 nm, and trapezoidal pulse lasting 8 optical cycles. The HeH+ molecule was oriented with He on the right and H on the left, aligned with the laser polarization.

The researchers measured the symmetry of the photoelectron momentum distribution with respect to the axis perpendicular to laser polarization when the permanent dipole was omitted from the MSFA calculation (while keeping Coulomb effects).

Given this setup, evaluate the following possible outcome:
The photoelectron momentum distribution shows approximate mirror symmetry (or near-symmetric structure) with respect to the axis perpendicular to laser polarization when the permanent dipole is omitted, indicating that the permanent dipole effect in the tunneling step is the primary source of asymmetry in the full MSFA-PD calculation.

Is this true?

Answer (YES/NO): YES